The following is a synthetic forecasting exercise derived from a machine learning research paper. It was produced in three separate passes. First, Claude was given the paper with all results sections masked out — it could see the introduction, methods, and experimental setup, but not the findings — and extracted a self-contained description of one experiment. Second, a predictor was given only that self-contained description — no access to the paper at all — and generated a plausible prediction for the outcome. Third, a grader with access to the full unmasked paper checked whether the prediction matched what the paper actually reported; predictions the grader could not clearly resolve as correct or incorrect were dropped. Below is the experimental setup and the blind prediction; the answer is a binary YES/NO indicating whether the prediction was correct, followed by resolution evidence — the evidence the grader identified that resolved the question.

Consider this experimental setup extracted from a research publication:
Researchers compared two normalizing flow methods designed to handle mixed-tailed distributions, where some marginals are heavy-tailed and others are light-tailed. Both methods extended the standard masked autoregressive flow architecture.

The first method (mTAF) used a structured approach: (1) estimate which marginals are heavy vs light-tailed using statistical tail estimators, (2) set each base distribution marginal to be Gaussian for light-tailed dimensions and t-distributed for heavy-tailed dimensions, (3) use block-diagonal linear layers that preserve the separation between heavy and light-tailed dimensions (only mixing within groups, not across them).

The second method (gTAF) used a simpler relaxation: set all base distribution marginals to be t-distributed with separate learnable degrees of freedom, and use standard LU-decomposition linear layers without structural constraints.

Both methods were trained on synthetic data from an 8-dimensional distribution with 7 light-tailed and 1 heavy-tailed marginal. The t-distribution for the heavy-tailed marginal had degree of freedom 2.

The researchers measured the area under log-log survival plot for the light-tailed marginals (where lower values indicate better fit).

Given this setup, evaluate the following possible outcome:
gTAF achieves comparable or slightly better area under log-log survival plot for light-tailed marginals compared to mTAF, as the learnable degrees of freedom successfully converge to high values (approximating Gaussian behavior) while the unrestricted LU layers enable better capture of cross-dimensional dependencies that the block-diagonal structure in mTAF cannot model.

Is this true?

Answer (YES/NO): NO